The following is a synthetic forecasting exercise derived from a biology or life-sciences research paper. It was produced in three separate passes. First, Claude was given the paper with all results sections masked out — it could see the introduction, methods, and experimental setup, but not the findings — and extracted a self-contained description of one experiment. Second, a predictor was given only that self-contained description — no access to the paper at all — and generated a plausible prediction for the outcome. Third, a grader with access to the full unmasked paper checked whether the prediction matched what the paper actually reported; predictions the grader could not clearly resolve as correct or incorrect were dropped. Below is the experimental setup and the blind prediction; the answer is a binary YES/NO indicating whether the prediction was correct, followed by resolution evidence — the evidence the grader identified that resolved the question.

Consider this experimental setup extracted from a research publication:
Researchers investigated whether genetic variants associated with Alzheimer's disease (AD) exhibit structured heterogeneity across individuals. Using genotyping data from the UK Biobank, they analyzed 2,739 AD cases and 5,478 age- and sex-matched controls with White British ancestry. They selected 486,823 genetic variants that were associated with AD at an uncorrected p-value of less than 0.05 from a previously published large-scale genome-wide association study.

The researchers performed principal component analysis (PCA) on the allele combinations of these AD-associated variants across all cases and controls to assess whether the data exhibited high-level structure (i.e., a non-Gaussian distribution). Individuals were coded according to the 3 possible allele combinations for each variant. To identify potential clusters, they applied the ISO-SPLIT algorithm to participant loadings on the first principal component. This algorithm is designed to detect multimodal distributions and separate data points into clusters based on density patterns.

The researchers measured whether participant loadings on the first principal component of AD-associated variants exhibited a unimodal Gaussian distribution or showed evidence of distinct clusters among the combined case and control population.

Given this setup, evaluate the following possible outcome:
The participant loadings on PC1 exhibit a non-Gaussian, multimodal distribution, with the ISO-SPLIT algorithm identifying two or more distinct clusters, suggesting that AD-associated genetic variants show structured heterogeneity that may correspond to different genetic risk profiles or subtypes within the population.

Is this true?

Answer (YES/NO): YES